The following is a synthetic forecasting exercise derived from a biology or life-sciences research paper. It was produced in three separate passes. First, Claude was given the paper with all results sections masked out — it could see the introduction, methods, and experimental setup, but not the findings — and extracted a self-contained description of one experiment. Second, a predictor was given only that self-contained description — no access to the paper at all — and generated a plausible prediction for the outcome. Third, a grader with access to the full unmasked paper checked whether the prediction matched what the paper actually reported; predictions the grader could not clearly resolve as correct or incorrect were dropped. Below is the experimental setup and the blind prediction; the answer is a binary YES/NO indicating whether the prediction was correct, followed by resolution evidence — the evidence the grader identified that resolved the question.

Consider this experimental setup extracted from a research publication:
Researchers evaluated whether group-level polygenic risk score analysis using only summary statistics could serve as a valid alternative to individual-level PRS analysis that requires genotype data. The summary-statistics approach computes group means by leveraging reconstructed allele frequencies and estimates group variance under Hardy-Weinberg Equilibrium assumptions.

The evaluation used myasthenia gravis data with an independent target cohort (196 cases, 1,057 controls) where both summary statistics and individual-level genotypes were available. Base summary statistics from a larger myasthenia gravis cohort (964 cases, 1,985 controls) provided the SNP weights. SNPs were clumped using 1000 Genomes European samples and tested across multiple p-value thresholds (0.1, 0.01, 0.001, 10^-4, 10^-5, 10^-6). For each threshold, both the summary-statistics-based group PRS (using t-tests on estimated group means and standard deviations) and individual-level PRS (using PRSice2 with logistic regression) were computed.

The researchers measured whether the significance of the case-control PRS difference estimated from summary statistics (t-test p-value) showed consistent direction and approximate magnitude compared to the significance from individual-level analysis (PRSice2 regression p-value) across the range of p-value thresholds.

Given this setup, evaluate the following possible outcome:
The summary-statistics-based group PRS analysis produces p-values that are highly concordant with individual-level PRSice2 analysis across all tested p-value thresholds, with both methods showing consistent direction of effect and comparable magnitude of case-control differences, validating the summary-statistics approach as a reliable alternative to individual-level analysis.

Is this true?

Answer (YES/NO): YES